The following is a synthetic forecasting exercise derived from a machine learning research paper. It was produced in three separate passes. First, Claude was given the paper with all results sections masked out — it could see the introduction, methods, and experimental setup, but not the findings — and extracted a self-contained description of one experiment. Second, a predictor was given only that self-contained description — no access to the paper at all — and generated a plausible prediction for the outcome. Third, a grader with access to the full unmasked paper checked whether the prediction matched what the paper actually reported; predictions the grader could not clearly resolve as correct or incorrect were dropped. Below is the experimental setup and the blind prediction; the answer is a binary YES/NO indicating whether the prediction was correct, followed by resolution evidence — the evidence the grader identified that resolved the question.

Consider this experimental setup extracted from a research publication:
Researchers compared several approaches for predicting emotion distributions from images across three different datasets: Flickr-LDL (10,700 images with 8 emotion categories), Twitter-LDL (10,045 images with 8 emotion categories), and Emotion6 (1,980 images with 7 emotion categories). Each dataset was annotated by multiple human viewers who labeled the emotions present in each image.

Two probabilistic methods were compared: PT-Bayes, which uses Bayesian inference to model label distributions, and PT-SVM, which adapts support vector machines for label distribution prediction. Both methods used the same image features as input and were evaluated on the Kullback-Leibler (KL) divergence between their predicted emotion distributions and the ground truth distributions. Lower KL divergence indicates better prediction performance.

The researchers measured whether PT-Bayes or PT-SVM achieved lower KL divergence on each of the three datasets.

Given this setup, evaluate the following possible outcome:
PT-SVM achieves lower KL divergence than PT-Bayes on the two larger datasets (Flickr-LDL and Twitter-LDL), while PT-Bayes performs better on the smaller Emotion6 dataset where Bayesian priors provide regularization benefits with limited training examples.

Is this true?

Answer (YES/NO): NO